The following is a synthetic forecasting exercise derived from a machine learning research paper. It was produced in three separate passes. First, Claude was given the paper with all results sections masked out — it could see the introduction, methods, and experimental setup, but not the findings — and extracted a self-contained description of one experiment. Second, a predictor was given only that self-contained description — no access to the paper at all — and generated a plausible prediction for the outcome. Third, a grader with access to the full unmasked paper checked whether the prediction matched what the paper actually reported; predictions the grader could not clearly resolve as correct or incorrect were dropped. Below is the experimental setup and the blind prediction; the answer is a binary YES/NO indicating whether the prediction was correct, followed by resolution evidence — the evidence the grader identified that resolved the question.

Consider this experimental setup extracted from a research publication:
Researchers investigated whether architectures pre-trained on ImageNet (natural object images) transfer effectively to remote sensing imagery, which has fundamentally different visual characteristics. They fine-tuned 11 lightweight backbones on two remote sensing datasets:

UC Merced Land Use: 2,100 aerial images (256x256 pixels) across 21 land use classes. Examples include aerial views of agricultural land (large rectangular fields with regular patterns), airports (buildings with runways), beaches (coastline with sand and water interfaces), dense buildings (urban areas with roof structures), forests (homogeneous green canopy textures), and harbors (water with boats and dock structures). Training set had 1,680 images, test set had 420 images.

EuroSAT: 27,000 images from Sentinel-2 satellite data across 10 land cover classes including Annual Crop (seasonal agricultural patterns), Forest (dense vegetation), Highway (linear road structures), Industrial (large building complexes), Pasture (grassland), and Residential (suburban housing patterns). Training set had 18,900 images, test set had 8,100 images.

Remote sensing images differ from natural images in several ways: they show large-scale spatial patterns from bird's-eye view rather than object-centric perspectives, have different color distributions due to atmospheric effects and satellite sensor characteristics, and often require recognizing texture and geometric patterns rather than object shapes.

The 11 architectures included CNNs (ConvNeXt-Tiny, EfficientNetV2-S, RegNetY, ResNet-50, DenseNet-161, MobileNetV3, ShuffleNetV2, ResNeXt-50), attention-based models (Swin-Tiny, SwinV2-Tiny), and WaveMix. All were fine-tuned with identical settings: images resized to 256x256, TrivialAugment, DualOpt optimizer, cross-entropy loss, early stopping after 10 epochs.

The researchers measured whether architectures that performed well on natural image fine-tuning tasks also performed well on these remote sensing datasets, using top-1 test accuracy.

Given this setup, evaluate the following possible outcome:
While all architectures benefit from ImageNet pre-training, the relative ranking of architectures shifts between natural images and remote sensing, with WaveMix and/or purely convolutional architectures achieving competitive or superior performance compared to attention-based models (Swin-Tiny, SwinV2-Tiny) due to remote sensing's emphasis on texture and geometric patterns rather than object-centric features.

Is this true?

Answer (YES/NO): YES